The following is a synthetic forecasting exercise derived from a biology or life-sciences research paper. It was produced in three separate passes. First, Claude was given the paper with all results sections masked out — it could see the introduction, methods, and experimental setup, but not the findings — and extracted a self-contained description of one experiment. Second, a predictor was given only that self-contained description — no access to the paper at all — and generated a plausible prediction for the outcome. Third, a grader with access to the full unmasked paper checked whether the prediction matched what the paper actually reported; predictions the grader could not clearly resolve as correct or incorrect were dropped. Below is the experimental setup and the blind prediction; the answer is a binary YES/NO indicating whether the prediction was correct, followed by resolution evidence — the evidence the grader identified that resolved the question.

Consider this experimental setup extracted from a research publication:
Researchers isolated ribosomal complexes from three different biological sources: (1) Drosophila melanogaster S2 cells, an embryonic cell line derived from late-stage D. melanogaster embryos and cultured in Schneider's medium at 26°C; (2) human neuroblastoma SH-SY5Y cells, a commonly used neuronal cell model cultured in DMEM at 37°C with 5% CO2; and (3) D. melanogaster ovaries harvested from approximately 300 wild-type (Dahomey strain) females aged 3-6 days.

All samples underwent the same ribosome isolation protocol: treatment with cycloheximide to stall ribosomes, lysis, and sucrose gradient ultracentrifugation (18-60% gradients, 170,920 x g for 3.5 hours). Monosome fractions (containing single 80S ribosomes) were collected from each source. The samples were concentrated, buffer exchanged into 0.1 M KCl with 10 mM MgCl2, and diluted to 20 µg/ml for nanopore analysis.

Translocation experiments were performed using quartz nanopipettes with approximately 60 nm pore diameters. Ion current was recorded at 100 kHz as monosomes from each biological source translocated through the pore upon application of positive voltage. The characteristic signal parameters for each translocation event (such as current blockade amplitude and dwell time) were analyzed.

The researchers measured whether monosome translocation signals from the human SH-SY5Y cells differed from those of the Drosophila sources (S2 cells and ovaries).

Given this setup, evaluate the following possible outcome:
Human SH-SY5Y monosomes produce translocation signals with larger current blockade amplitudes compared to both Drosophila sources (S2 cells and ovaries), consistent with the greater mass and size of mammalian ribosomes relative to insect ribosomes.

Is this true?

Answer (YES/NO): NO